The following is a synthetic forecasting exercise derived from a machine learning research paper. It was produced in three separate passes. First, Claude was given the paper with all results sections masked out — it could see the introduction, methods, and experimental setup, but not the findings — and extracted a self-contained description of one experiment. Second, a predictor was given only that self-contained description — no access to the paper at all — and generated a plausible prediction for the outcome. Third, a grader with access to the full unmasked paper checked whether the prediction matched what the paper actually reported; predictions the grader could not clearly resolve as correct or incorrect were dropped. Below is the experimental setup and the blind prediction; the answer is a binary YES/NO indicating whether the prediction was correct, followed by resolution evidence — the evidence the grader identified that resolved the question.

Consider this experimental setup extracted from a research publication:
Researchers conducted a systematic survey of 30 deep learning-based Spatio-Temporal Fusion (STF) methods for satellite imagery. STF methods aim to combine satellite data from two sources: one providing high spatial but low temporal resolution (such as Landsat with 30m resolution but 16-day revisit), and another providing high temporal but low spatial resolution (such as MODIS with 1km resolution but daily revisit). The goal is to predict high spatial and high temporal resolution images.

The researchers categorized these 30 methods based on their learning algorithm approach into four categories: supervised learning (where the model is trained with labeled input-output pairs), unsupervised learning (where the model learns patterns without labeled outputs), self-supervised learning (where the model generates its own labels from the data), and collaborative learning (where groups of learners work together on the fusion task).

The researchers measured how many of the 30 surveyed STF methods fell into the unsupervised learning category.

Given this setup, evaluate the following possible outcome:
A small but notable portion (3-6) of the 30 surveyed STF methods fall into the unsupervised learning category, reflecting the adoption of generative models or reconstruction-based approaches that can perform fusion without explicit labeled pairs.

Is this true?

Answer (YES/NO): NO